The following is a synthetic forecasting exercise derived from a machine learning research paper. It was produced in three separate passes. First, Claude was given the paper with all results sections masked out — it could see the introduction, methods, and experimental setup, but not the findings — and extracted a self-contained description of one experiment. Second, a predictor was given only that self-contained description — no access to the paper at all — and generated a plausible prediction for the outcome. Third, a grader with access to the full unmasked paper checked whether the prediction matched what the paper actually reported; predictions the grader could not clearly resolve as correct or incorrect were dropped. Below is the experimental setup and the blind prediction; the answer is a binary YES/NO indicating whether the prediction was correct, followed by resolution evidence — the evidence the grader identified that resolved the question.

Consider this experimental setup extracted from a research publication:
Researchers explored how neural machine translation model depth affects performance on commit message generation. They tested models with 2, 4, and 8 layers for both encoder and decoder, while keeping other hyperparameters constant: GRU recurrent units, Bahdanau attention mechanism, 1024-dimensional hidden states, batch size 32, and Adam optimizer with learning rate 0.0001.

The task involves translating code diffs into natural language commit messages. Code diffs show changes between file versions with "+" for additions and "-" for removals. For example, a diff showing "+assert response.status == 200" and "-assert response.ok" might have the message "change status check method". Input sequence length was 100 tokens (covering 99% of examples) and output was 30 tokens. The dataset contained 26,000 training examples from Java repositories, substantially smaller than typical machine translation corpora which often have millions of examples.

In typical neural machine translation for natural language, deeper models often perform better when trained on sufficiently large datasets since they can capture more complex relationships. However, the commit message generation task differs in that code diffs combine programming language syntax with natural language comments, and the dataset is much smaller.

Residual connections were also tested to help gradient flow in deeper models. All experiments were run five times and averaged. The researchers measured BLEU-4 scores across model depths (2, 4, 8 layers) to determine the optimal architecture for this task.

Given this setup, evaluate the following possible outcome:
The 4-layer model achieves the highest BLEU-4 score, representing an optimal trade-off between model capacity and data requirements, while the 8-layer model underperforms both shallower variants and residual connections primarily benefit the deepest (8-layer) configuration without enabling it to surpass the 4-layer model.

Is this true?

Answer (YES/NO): NO